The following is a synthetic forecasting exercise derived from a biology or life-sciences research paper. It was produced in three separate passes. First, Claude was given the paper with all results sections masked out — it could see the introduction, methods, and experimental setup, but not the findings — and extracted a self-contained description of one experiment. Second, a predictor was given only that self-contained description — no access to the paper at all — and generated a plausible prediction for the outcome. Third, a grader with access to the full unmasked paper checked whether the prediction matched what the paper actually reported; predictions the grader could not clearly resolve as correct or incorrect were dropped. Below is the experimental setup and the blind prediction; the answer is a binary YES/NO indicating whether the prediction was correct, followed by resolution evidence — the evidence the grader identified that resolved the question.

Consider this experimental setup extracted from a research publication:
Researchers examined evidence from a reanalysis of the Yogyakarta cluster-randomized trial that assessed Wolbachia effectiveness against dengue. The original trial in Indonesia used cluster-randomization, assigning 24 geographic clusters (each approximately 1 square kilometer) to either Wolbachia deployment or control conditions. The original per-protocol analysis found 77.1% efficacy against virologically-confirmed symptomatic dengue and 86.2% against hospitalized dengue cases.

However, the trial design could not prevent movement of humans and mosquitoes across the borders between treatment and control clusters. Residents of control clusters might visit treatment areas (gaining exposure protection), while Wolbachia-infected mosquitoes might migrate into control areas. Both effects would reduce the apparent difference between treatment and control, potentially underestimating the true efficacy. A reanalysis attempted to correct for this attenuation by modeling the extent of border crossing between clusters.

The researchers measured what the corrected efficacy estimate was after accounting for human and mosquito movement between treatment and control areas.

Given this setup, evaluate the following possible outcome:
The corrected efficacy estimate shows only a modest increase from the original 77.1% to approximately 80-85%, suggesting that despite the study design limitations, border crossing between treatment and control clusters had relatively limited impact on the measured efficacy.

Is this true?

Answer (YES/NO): YES